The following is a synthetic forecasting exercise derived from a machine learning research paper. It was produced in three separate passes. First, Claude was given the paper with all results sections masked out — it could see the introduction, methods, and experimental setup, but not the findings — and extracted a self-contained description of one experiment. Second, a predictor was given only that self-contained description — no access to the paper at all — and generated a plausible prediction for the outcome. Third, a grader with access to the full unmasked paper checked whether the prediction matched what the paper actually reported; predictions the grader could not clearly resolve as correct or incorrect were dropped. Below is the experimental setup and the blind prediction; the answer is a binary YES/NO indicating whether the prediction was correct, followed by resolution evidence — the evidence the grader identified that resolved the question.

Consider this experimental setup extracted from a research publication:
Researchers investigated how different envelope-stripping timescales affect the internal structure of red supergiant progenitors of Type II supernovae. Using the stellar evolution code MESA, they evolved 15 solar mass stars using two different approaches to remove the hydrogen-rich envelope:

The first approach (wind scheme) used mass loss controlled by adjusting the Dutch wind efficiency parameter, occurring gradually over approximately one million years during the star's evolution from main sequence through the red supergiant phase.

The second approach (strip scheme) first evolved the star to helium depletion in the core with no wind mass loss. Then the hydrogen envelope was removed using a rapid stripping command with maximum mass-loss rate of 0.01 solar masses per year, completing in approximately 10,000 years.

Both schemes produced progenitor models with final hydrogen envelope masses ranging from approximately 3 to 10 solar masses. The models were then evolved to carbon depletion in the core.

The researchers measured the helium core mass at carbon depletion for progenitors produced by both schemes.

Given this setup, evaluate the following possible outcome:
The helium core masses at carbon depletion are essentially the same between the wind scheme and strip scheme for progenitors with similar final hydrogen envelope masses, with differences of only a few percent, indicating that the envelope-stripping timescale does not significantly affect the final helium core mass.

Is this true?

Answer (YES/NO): NO